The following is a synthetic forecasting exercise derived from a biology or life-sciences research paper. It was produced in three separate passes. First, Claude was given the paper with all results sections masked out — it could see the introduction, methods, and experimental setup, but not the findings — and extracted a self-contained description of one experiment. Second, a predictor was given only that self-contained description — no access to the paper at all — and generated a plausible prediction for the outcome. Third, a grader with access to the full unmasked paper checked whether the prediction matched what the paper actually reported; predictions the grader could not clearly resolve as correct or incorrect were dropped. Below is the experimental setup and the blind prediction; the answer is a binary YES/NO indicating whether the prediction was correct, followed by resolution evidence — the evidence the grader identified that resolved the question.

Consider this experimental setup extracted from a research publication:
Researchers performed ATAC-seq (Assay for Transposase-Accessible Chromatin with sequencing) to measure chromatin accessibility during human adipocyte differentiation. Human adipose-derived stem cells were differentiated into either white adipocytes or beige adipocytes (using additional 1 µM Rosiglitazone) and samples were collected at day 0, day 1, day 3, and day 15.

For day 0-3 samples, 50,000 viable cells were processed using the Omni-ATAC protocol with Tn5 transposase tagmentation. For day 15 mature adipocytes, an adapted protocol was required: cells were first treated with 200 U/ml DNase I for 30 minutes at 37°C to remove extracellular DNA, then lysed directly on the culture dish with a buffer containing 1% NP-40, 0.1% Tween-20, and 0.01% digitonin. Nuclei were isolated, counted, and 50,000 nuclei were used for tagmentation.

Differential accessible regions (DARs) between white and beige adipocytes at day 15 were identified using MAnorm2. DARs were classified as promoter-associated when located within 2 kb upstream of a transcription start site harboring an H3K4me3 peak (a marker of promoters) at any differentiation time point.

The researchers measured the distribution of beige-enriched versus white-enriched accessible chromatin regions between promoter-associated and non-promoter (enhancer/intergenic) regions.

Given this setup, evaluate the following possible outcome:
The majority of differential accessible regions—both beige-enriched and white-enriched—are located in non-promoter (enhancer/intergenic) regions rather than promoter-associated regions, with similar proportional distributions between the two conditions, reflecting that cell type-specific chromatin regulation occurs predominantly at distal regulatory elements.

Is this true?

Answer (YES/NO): NO